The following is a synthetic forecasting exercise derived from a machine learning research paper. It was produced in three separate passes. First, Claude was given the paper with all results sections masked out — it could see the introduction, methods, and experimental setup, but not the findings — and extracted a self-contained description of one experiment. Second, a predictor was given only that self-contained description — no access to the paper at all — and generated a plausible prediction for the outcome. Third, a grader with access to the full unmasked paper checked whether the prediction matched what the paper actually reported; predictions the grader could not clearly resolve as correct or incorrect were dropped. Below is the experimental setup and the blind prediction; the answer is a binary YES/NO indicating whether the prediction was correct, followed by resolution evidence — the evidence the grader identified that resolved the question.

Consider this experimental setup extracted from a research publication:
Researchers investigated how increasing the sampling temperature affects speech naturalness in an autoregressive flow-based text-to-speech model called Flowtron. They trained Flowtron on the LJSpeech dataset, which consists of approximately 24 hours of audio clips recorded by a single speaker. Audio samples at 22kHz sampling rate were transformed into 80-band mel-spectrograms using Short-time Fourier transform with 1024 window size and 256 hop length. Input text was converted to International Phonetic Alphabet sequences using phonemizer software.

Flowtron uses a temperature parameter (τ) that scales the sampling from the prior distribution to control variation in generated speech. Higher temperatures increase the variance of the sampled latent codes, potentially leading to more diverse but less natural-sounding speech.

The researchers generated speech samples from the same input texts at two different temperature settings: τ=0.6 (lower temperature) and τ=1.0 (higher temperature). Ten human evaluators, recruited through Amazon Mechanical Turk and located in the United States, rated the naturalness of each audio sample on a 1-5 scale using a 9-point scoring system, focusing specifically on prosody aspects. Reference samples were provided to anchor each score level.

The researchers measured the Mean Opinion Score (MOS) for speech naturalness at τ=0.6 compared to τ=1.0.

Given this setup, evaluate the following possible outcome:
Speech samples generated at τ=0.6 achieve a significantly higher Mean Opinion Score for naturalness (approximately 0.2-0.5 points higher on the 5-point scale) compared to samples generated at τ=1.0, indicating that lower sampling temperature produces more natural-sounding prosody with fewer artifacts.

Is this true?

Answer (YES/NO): YES